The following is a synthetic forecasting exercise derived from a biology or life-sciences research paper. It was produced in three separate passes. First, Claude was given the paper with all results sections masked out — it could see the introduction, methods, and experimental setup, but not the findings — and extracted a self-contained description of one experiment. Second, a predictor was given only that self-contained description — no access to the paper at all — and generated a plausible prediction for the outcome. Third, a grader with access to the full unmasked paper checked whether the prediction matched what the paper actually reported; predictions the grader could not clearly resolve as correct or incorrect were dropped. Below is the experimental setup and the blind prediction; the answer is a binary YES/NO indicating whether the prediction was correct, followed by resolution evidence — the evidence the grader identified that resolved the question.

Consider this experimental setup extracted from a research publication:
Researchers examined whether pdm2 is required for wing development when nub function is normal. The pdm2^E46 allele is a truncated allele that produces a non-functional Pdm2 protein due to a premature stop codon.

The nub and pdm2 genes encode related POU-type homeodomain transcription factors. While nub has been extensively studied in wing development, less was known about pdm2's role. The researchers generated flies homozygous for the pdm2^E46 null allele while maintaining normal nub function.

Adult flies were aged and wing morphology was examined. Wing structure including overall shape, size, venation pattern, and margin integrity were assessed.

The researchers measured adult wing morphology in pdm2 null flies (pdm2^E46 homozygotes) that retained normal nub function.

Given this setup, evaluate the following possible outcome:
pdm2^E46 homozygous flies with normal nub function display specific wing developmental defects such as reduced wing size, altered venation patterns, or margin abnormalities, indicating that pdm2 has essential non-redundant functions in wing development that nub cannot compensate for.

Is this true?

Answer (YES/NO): NO